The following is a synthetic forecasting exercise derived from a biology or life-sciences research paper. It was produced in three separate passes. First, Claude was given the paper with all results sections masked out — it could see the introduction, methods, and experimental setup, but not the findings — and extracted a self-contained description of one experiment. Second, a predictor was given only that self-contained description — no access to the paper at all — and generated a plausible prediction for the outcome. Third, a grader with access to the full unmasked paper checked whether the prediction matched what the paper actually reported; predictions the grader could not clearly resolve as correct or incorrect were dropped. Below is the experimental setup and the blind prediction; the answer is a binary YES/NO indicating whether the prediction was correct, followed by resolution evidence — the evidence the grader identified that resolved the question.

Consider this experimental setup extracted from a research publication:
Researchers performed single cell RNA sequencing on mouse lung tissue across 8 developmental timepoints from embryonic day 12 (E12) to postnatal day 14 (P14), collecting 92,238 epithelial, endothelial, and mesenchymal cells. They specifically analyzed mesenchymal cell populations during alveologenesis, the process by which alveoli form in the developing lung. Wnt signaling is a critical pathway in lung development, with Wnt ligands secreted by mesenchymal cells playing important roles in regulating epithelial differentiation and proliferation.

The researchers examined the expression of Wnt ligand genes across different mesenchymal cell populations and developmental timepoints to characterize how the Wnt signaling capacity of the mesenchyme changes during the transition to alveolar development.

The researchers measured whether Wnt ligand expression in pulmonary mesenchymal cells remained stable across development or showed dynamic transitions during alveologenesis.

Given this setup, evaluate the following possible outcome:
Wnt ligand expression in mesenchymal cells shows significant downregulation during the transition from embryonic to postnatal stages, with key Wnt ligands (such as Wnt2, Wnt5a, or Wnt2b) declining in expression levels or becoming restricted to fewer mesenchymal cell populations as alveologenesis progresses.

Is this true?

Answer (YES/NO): NO